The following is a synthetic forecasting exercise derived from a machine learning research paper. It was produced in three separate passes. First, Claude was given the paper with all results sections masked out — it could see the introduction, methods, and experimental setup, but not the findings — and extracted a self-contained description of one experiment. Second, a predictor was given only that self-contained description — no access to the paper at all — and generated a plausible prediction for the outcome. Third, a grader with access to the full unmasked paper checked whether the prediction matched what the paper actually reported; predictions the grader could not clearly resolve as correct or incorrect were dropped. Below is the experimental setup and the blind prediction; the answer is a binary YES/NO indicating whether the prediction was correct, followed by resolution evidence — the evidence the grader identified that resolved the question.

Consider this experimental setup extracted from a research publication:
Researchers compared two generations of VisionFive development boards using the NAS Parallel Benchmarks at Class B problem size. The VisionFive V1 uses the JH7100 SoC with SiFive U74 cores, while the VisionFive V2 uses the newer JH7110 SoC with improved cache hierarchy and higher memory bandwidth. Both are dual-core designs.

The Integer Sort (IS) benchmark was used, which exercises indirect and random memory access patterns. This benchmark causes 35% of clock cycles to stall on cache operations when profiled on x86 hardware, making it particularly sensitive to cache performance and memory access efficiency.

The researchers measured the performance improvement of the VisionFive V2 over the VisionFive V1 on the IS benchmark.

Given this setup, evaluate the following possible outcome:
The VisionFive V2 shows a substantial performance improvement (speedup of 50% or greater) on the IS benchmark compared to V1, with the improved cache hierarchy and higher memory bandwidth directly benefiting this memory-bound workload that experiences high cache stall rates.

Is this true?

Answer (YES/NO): YES